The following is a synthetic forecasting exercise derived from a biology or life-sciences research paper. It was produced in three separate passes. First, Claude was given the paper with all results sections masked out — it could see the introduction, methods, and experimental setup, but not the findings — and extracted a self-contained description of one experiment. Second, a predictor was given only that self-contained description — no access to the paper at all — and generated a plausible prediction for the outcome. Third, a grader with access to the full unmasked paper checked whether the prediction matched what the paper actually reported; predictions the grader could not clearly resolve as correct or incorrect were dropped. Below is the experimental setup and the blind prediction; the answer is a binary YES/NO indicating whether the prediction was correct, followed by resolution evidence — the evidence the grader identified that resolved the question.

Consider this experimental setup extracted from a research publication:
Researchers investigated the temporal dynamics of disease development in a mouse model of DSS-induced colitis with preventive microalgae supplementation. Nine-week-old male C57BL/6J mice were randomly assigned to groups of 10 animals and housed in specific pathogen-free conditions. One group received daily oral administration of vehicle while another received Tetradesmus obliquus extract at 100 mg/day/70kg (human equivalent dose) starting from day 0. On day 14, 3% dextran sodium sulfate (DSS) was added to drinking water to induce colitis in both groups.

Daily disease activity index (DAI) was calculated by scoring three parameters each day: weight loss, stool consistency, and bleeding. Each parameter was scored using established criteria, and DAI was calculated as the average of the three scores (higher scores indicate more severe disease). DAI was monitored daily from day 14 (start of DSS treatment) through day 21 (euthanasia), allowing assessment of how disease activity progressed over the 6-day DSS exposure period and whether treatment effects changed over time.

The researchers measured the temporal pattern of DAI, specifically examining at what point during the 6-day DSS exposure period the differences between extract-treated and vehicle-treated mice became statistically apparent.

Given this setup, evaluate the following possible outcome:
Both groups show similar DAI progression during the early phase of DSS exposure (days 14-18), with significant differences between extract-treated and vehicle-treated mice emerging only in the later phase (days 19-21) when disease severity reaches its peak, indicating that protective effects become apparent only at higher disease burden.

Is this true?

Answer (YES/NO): YES